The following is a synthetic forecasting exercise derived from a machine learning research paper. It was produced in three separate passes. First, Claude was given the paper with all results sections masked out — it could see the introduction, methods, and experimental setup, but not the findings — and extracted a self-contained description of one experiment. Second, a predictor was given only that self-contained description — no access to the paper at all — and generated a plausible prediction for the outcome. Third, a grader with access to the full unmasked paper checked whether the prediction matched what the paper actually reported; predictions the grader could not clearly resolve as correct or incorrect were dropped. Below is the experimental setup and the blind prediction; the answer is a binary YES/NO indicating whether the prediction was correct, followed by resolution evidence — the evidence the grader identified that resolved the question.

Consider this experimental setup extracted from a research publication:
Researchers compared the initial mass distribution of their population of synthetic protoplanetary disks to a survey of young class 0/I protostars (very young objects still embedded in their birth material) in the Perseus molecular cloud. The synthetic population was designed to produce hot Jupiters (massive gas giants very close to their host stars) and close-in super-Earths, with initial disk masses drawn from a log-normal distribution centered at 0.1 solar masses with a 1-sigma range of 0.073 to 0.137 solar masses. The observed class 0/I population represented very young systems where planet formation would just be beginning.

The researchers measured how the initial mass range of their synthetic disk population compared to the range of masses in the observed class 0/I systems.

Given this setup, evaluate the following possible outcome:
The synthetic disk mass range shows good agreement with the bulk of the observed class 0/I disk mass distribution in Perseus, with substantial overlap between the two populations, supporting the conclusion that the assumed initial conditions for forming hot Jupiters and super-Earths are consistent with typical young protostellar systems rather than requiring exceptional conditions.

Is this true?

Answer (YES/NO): NO